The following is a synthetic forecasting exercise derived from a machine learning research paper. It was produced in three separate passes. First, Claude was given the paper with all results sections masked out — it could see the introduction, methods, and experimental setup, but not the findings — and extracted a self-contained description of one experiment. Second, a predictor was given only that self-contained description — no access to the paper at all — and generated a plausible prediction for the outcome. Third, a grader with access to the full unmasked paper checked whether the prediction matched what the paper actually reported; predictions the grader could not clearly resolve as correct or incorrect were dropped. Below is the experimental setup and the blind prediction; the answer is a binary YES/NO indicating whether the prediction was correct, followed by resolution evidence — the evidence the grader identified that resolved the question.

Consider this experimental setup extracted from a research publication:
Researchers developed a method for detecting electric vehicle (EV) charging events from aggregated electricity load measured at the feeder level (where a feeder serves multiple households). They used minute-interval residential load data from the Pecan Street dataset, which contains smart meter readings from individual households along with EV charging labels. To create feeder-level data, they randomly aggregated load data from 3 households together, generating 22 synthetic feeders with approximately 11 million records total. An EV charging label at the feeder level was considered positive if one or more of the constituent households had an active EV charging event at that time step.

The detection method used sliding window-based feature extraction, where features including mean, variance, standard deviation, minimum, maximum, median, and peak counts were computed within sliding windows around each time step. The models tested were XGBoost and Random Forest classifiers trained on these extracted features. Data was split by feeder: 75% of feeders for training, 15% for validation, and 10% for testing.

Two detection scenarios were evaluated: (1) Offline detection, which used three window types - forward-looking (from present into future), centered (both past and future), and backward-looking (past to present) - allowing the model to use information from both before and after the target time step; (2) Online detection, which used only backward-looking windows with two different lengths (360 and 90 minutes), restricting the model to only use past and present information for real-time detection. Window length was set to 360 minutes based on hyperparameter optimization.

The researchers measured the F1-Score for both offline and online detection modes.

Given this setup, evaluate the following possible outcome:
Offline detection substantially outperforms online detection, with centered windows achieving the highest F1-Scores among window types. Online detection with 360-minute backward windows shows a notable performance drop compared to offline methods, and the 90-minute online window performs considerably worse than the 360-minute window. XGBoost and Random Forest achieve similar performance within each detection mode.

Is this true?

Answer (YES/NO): NO